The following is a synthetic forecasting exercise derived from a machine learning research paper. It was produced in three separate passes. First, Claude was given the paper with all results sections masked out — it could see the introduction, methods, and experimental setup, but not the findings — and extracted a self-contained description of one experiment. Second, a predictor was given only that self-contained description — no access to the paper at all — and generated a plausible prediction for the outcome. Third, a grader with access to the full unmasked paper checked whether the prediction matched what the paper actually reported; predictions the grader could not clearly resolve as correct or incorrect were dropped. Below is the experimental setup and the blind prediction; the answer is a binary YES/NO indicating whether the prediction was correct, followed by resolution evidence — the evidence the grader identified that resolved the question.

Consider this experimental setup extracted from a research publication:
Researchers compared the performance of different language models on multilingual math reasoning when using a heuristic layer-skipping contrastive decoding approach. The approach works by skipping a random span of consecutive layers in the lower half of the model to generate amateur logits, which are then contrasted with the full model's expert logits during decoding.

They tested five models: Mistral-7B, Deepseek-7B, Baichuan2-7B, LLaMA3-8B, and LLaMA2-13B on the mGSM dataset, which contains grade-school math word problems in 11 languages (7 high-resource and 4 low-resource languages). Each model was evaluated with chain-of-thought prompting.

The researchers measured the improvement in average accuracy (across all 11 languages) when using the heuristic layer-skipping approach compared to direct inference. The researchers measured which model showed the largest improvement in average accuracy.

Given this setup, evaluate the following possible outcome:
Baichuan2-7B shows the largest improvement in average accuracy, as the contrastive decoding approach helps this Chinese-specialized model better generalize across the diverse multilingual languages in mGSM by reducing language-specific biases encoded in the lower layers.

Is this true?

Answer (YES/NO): NO